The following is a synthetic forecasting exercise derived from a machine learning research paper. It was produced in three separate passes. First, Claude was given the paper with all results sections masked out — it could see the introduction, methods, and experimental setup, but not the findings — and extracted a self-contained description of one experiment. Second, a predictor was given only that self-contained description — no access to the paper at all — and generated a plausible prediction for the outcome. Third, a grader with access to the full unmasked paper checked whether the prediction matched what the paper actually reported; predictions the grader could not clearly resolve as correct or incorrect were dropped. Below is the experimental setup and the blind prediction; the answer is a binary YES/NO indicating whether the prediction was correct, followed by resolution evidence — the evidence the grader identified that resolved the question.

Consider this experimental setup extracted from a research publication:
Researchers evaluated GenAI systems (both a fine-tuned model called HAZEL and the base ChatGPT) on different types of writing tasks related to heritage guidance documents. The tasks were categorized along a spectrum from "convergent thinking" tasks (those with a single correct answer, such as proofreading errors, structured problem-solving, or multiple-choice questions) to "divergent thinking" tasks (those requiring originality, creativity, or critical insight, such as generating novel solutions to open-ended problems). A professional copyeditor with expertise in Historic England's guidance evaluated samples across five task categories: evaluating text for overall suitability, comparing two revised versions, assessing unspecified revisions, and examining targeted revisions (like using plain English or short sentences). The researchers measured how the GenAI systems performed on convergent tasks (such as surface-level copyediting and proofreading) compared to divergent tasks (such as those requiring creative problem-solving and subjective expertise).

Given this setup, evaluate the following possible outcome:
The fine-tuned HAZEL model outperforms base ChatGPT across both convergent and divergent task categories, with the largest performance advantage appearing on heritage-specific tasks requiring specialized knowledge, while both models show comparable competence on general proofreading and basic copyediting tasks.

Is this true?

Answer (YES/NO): NO